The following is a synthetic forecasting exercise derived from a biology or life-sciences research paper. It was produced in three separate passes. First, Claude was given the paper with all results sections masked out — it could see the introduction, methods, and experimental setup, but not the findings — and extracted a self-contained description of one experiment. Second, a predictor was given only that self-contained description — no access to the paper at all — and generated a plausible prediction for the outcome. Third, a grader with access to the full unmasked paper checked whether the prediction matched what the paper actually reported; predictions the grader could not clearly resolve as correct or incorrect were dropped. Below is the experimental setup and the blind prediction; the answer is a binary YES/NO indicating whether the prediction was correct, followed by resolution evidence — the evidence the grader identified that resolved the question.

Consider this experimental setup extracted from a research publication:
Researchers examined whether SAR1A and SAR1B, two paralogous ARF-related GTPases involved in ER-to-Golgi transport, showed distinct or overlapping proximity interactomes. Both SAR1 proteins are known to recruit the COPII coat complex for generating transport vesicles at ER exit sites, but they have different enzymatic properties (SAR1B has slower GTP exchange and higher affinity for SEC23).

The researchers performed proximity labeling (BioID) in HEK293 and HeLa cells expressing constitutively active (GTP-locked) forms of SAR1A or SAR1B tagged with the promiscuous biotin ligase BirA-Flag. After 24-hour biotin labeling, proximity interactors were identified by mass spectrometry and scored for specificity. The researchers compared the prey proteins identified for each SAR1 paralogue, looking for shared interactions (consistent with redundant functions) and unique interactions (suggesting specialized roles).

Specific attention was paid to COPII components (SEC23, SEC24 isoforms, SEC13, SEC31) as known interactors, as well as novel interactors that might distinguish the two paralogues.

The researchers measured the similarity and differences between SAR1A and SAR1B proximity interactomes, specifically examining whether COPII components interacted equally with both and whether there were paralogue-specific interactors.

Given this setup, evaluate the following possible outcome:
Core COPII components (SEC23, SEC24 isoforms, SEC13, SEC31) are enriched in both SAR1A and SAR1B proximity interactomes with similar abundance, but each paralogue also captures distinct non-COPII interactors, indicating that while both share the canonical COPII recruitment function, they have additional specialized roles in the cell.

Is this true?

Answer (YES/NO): NO